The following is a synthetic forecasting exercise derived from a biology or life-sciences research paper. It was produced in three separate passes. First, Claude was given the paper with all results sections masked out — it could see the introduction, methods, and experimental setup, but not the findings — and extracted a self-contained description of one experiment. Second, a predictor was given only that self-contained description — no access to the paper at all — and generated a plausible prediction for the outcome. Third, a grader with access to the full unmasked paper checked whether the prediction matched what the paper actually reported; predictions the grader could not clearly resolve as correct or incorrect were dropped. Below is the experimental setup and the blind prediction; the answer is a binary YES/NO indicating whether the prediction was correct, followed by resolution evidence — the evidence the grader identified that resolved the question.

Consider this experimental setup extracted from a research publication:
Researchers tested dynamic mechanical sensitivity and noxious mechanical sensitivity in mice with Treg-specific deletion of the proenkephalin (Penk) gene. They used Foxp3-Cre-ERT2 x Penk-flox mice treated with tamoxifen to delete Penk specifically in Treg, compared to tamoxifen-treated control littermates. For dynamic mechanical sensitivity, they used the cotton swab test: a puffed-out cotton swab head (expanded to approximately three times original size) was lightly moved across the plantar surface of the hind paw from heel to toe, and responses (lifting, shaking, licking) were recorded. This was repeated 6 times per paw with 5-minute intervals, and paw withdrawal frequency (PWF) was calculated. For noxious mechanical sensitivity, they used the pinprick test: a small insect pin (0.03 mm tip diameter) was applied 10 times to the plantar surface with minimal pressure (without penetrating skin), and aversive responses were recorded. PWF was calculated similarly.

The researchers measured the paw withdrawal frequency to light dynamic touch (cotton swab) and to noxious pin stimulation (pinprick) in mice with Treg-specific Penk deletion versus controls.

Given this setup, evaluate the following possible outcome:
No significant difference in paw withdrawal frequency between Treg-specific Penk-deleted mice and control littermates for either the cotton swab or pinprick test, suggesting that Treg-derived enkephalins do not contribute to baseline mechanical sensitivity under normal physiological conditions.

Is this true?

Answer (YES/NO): YES